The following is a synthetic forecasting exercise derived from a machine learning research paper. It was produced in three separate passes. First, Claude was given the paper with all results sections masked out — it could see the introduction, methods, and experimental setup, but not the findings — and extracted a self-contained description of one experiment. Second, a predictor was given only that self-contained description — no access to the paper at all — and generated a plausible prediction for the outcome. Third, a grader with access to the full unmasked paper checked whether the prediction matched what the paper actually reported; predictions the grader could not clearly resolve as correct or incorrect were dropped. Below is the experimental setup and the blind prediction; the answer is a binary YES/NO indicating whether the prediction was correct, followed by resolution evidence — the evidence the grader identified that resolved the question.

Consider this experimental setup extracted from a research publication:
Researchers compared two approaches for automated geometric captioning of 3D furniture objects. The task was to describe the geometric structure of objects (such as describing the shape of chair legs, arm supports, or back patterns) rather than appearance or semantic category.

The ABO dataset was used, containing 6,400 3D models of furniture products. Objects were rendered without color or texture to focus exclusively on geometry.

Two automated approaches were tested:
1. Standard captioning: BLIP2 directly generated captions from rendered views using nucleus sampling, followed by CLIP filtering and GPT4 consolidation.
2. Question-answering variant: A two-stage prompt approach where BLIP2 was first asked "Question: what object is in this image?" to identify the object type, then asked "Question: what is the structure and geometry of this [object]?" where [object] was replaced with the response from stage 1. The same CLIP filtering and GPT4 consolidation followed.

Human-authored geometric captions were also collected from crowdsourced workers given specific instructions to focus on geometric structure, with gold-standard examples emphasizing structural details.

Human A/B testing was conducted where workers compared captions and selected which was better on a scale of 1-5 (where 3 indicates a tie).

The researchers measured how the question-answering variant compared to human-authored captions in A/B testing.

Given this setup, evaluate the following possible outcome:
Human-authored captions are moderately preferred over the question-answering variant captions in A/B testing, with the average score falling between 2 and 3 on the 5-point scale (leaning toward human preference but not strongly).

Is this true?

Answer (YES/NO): NO